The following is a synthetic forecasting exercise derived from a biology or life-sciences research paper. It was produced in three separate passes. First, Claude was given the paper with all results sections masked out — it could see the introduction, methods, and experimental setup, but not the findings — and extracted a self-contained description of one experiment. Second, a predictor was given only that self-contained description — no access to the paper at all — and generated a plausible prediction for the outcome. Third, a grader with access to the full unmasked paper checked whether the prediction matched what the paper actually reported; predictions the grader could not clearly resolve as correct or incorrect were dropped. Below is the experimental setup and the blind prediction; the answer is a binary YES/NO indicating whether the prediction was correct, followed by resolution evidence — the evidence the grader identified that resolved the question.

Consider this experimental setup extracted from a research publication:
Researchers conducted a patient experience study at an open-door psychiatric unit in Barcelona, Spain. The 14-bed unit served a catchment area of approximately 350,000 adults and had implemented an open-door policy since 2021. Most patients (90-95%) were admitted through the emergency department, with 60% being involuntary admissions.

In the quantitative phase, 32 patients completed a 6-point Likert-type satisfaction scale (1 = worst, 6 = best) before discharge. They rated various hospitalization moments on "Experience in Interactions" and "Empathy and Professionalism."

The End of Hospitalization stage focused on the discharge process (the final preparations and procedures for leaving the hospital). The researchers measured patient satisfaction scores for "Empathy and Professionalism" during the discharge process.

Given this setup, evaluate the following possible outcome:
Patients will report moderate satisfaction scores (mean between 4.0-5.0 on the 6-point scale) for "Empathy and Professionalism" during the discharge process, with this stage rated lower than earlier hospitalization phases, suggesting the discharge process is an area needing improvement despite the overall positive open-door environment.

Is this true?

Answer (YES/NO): NO